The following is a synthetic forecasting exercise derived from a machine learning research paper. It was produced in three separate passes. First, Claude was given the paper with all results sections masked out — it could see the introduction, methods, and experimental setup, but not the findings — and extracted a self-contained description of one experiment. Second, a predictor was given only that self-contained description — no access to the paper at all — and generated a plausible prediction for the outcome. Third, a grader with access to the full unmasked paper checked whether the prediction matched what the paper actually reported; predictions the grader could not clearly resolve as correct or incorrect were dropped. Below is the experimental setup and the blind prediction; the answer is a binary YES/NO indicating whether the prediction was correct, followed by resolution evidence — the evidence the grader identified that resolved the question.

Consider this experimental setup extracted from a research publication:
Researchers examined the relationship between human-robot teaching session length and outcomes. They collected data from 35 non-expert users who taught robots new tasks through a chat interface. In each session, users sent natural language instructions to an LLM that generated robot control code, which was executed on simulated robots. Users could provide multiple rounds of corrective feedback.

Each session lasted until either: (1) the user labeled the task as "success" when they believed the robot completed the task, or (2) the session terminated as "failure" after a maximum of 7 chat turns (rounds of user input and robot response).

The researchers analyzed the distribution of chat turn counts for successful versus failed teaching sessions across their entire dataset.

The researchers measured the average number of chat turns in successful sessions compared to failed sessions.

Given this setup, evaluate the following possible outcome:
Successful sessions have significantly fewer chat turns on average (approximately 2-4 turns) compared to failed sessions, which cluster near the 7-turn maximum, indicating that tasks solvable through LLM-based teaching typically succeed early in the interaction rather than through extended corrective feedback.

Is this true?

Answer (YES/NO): NO